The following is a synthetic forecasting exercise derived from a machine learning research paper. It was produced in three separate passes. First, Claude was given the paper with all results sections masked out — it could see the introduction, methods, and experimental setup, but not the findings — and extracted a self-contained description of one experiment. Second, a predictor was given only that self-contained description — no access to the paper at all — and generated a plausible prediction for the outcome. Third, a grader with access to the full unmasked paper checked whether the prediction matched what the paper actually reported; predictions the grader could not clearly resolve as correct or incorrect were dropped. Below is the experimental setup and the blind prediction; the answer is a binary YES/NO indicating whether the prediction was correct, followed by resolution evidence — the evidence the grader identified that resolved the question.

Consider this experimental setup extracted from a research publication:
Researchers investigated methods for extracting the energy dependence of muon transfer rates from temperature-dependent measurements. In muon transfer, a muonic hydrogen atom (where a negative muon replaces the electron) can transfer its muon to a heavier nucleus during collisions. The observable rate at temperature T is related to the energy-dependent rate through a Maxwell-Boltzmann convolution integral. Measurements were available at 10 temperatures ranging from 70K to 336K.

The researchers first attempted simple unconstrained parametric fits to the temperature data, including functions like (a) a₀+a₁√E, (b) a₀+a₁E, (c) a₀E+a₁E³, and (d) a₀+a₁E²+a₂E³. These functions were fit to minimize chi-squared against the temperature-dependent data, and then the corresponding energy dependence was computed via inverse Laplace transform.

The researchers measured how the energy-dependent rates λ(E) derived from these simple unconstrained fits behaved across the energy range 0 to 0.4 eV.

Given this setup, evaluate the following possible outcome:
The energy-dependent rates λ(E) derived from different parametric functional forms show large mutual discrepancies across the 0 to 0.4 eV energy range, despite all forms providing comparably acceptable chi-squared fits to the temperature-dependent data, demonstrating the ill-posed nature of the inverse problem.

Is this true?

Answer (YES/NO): YES